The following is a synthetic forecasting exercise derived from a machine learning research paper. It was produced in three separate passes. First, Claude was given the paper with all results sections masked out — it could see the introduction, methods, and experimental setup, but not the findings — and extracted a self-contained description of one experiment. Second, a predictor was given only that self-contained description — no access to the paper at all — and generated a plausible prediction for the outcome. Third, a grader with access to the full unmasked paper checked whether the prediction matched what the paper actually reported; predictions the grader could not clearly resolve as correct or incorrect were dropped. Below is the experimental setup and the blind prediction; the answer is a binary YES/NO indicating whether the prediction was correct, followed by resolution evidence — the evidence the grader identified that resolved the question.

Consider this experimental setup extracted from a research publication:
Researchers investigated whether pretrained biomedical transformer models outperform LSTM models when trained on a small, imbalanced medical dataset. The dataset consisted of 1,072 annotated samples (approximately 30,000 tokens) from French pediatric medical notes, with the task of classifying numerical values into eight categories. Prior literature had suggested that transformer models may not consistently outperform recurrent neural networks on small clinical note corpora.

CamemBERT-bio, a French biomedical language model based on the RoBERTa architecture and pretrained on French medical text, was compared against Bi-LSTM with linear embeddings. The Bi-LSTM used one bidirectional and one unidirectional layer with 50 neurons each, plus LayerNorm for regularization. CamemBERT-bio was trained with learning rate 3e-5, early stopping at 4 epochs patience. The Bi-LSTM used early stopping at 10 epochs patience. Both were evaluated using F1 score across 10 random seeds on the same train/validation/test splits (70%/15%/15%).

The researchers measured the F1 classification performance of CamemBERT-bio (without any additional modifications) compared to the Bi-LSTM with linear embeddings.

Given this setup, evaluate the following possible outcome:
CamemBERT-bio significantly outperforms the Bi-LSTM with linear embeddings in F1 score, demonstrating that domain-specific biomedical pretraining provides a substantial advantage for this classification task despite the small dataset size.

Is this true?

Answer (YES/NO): NO